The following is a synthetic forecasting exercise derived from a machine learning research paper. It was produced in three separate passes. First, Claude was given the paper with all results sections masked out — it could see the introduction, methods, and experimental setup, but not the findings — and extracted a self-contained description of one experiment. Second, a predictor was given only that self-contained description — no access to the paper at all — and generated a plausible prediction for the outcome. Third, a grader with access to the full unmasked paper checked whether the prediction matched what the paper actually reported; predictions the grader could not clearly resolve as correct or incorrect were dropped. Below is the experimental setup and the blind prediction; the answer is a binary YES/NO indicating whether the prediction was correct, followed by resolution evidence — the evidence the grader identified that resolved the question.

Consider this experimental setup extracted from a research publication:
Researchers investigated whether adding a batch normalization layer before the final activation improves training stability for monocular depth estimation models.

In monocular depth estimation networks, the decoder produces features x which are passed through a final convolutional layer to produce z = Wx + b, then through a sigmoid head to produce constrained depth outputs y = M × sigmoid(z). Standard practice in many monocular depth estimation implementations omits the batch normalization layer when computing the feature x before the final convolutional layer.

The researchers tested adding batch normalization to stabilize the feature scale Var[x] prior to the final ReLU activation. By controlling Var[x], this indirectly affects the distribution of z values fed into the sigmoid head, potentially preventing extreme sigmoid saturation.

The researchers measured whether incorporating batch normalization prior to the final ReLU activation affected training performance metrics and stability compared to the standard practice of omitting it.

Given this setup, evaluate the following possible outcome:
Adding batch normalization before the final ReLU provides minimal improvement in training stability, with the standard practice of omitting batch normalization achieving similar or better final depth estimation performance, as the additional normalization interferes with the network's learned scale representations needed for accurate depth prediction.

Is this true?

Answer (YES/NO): NO